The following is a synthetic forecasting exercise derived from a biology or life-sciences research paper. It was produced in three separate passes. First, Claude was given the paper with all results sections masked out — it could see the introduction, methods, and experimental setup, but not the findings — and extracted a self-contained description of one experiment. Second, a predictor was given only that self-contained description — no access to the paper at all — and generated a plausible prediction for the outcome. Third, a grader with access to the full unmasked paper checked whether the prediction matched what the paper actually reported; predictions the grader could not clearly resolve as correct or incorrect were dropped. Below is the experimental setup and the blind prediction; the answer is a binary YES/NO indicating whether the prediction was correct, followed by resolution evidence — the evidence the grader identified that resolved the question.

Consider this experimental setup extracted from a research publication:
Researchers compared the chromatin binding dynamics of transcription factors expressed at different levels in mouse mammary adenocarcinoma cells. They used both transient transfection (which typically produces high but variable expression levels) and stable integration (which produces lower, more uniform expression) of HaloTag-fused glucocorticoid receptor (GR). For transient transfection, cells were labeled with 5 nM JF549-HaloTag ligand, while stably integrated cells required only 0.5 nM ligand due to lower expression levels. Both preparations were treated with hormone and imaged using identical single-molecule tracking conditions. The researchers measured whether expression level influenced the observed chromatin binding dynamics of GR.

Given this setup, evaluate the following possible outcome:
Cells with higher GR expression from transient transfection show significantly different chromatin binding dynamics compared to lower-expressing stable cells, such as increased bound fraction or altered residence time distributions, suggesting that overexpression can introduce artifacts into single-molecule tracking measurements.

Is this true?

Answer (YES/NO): NO